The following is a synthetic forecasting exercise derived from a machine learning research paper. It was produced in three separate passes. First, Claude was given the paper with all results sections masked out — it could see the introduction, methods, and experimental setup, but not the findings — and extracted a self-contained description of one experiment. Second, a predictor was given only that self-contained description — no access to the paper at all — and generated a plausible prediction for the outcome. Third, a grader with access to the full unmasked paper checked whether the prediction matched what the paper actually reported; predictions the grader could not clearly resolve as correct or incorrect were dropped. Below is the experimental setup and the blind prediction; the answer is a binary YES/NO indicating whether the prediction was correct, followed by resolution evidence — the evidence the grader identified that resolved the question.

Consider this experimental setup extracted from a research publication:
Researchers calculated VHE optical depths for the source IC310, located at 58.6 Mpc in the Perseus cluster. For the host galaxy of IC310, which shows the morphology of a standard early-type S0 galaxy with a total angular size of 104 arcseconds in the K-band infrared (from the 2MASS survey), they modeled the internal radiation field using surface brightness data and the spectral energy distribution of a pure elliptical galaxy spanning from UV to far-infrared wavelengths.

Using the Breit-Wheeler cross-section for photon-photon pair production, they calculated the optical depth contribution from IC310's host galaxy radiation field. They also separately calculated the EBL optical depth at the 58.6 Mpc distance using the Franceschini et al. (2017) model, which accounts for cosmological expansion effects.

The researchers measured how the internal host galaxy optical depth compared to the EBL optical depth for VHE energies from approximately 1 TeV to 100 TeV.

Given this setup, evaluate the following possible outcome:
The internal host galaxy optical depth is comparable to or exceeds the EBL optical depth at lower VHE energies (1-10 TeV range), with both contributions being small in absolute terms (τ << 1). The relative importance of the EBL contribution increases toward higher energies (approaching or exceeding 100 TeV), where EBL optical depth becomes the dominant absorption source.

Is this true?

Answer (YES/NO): NO